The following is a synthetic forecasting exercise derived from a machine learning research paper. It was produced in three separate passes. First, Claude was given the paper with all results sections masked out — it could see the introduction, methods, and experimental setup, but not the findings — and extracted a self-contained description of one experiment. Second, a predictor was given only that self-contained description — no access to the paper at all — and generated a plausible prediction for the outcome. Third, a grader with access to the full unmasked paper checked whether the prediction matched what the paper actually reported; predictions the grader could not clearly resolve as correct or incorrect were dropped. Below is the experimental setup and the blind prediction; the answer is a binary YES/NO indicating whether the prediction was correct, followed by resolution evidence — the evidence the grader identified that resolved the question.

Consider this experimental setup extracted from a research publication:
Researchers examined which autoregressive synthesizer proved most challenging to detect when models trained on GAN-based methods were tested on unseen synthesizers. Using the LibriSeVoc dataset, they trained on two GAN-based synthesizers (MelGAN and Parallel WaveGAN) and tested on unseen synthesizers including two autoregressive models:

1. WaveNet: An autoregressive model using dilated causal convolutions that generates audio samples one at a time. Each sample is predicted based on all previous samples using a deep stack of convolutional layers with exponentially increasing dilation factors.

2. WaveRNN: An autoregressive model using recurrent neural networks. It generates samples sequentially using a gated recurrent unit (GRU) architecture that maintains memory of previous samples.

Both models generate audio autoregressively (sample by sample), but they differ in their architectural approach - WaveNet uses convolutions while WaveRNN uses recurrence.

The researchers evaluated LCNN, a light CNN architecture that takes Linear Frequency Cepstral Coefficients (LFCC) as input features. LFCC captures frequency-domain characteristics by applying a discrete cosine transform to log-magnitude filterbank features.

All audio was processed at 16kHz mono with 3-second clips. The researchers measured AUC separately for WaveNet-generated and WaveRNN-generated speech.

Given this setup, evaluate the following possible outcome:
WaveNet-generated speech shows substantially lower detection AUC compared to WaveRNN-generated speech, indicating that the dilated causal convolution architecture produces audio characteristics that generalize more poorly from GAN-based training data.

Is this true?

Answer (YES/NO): YES